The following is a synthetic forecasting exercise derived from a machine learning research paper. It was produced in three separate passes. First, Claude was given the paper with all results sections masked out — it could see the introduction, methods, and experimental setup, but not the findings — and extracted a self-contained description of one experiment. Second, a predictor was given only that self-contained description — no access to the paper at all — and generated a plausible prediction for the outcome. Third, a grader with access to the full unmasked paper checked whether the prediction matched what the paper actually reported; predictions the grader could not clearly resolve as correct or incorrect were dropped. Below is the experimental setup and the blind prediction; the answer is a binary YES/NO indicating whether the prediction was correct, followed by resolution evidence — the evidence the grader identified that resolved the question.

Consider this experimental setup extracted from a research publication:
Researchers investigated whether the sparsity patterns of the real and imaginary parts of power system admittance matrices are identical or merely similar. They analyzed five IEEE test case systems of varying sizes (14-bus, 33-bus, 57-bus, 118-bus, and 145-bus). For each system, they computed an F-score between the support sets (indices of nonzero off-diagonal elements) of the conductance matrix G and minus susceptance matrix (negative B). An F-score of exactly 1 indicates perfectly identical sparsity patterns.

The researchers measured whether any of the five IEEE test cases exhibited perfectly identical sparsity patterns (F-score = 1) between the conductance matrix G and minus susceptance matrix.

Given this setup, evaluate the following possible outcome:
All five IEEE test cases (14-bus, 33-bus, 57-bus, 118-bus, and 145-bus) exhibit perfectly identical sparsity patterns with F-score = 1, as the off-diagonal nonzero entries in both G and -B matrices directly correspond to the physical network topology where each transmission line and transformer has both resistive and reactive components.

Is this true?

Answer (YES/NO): NO